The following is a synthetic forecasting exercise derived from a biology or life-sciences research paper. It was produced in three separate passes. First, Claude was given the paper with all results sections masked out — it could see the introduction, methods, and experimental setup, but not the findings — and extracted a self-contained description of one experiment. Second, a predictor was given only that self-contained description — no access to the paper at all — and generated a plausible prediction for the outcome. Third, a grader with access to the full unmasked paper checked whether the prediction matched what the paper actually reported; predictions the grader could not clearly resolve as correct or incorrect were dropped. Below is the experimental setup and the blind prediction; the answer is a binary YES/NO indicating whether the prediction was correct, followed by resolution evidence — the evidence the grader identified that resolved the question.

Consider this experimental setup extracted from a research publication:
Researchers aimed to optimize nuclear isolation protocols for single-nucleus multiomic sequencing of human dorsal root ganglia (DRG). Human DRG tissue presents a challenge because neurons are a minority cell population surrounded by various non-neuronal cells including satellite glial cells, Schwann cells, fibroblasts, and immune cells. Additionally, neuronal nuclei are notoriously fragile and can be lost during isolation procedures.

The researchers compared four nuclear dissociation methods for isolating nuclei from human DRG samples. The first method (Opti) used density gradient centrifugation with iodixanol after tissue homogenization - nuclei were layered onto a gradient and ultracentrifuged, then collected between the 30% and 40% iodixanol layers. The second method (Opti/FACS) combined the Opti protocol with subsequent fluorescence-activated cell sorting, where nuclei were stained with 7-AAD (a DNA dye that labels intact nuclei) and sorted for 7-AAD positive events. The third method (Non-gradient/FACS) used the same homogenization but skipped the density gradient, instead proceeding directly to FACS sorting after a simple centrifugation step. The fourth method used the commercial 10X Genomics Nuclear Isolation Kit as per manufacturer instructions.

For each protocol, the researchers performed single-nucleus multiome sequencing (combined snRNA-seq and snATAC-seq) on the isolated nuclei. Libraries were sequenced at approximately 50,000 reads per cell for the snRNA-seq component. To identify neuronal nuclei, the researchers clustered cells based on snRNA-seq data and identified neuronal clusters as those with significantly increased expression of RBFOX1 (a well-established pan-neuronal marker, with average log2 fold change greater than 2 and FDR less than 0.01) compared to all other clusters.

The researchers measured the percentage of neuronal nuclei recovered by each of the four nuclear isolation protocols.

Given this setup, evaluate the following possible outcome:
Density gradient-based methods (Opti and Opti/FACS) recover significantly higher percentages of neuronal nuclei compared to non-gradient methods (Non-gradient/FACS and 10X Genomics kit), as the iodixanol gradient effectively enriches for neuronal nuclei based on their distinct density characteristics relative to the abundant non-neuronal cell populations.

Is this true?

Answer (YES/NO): NO